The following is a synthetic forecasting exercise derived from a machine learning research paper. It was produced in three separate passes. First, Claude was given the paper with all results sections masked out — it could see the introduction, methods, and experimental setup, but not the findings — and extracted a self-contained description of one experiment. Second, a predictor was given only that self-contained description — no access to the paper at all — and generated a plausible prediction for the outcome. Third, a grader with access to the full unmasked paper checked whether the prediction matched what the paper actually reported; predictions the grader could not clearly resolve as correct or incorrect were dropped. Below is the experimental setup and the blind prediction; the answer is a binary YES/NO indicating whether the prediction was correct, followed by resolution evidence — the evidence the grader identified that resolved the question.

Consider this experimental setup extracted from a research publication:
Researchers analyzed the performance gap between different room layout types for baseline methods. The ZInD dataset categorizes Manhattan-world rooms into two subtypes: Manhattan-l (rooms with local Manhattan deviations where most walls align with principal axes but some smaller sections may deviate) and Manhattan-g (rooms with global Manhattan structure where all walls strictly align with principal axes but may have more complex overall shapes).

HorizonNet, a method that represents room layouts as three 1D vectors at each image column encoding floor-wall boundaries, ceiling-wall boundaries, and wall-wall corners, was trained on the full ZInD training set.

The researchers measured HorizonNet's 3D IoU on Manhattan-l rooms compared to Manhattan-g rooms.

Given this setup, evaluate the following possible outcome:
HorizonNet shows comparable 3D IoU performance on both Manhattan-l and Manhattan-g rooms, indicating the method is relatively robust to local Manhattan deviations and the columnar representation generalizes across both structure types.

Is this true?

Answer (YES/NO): NO